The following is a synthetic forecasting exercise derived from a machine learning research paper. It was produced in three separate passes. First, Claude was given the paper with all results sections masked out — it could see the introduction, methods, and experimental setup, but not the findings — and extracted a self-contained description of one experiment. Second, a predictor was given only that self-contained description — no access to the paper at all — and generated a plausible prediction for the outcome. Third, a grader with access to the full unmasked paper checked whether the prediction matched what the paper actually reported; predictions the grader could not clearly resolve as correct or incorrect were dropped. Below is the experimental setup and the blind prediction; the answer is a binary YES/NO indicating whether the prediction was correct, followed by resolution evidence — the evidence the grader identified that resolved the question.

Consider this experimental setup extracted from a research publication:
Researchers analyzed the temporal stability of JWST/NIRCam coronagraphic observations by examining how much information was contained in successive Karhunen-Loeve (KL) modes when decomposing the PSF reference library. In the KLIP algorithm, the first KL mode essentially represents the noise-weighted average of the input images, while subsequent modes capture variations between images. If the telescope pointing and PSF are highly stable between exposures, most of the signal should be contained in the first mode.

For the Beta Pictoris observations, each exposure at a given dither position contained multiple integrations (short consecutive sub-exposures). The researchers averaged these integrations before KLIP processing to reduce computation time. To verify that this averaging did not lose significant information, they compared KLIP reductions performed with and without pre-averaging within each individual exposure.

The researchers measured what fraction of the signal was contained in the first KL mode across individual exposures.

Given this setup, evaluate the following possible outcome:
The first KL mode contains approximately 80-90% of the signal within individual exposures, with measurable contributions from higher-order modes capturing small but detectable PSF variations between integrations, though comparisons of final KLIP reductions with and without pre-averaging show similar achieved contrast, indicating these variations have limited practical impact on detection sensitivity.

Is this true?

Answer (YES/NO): NO